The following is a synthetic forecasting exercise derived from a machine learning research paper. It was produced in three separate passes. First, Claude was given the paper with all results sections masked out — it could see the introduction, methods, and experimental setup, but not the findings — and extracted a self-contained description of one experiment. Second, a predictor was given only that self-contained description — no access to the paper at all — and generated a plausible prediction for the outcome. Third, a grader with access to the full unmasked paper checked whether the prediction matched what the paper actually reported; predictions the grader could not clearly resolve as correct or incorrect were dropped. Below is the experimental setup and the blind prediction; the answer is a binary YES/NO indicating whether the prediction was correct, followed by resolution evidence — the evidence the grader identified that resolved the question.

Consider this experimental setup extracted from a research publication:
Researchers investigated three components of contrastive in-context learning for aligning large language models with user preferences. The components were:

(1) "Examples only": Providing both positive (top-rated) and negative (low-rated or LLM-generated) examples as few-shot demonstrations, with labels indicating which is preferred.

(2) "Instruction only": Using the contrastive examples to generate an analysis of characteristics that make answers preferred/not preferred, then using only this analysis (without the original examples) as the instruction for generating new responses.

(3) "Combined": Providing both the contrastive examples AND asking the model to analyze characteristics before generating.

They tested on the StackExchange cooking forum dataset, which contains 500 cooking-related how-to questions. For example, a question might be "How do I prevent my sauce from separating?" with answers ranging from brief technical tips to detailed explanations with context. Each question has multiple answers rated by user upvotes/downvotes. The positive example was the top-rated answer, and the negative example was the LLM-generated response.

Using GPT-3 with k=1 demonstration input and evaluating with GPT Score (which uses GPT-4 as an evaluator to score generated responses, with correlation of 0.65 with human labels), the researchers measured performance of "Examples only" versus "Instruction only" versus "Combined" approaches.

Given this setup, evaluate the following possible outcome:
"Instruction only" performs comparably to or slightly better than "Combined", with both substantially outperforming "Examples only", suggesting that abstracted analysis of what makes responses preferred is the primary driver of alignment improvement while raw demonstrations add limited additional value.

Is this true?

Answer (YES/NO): NO